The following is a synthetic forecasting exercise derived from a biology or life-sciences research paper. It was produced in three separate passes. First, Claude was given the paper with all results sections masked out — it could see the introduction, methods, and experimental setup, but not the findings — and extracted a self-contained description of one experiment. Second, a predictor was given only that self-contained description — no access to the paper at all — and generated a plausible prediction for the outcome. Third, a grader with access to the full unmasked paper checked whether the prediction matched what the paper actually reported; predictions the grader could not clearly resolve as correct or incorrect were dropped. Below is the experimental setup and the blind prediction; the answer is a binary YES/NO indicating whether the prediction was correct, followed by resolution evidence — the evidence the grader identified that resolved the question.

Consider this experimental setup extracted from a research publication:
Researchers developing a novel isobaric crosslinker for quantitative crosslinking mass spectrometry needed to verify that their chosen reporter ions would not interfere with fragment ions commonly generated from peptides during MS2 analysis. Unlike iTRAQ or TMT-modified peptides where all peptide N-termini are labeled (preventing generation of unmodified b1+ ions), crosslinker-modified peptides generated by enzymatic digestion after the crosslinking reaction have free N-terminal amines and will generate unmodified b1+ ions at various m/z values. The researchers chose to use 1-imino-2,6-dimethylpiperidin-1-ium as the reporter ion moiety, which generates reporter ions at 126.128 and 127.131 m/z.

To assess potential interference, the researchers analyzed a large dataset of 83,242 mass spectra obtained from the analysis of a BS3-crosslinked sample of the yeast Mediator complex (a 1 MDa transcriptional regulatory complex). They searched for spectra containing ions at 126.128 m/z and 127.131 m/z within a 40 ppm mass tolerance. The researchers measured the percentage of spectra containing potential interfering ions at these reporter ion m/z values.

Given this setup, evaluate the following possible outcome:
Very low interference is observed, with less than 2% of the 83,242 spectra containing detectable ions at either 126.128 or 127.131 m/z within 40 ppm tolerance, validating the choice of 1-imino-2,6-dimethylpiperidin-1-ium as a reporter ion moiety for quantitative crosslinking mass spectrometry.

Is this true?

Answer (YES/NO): YES